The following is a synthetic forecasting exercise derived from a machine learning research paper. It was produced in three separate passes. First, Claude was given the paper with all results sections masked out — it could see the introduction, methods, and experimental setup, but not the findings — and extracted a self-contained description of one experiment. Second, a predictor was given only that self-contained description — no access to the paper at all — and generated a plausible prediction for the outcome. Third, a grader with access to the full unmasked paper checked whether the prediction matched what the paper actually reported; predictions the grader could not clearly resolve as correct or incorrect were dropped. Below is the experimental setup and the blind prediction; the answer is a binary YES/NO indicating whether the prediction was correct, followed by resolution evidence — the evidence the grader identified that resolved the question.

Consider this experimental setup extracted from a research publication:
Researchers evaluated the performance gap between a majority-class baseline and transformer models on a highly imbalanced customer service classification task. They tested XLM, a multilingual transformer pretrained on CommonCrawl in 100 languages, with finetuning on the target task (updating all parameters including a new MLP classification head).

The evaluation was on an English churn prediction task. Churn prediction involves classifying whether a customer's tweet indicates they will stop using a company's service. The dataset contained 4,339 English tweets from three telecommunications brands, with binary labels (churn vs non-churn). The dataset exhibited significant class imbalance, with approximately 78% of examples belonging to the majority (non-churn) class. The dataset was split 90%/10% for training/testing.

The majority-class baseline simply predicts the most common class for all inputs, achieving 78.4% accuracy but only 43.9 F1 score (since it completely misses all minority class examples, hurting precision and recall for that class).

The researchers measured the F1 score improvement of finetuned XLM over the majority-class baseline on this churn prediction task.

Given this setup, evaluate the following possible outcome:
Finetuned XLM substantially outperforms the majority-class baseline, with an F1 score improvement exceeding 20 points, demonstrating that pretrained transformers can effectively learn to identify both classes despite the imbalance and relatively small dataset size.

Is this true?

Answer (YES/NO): YES